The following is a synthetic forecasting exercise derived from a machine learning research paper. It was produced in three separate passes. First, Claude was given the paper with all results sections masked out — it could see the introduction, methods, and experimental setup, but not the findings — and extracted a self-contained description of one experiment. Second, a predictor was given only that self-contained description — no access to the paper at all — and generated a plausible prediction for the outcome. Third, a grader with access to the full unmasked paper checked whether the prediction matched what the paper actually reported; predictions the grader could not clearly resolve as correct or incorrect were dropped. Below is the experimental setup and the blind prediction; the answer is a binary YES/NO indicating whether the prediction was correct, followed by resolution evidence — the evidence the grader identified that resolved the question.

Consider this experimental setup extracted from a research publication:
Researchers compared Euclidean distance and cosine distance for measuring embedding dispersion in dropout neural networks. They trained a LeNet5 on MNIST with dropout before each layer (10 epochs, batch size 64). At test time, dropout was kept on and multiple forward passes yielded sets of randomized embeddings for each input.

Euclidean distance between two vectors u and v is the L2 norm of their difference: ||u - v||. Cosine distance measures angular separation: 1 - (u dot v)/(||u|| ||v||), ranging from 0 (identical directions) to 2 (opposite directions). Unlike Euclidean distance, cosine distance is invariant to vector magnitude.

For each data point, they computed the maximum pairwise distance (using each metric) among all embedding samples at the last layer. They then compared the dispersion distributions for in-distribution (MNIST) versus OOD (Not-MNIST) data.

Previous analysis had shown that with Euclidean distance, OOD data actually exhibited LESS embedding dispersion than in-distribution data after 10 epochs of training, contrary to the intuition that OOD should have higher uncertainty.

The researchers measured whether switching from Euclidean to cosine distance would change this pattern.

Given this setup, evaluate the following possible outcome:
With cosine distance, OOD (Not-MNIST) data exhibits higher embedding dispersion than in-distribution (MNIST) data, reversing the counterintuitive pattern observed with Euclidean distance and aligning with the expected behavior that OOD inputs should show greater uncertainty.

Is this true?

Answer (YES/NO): YES